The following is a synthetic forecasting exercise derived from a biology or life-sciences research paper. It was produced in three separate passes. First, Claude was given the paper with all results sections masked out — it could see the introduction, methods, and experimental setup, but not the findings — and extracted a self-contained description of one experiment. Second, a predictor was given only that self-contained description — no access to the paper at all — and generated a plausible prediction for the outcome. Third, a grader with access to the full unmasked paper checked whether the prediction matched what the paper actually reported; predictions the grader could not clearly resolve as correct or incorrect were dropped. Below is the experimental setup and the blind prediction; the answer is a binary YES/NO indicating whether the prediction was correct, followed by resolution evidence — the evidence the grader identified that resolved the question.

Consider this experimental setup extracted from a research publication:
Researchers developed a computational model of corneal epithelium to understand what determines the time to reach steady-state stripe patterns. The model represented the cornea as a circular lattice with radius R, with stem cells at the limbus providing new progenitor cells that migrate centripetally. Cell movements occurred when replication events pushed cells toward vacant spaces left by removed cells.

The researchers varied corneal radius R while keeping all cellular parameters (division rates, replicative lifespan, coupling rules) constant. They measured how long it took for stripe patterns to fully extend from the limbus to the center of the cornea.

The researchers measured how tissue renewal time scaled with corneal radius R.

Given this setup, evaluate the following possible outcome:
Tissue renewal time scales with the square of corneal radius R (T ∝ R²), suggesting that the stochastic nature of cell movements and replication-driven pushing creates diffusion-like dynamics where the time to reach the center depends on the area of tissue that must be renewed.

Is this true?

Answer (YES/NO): NO